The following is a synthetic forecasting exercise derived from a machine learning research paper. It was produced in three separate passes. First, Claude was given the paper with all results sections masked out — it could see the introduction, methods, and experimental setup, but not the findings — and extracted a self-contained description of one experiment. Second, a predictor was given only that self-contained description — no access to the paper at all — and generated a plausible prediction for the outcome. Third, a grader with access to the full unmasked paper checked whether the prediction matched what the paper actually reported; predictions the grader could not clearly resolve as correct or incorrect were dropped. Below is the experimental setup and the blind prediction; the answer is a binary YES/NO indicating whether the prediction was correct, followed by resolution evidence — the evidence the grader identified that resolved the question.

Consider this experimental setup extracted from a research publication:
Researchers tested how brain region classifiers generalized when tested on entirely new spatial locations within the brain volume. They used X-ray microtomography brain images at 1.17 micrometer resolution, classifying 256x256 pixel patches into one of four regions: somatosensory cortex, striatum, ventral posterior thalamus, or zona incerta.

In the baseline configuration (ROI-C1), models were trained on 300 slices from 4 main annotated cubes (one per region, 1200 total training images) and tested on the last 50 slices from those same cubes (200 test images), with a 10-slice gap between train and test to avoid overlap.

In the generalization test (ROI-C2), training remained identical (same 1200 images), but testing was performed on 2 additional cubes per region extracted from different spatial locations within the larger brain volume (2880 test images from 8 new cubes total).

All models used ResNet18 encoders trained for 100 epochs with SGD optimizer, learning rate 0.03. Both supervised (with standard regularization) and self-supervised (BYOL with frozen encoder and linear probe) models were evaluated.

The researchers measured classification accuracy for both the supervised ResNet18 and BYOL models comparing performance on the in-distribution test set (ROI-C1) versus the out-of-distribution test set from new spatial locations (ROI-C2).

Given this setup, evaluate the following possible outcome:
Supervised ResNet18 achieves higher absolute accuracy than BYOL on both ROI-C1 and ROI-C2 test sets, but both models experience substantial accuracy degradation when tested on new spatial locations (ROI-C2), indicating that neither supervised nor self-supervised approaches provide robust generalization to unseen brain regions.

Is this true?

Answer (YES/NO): NO